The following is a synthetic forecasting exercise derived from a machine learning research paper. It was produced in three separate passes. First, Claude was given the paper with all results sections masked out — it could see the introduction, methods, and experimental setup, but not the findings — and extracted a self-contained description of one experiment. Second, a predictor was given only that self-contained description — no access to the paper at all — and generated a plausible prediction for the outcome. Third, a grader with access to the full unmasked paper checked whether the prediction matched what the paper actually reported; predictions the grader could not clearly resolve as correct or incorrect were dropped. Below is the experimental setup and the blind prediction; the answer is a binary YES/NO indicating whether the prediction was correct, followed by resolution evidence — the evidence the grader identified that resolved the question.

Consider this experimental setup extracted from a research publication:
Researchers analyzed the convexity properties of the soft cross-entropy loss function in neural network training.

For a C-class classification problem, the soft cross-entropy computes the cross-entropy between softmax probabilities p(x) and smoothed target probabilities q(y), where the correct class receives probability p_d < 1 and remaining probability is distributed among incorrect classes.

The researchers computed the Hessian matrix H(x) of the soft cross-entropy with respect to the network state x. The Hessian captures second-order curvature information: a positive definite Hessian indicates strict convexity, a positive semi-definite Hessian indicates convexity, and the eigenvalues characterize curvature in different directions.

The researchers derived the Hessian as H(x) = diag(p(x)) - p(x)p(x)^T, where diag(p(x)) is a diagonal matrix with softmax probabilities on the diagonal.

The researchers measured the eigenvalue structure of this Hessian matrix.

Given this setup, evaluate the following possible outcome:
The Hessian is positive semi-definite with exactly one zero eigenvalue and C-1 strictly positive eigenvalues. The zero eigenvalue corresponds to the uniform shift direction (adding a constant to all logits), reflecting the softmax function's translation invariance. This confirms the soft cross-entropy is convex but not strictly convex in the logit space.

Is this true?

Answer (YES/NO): YES